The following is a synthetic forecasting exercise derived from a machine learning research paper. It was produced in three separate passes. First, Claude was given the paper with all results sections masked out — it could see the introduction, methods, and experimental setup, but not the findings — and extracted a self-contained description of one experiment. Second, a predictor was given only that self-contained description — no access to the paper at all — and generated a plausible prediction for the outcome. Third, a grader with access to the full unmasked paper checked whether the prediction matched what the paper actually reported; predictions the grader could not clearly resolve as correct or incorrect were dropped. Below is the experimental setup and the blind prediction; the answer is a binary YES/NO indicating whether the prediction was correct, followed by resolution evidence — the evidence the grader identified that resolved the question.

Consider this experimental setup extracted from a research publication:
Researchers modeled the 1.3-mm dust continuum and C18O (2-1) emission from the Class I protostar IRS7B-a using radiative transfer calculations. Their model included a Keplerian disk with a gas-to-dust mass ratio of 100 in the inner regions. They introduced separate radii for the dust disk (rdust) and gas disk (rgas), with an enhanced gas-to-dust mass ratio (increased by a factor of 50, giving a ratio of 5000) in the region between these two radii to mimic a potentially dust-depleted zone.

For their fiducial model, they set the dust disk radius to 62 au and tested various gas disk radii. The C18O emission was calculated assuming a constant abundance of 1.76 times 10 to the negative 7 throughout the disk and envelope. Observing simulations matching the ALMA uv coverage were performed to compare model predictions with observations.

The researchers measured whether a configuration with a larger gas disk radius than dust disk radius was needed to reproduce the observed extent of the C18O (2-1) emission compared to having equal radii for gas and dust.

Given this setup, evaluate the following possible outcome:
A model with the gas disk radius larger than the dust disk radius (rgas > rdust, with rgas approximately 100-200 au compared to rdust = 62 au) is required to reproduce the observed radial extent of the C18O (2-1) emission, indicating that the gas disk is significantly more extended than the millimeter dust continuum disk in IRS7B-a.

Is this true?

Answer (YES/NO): NO